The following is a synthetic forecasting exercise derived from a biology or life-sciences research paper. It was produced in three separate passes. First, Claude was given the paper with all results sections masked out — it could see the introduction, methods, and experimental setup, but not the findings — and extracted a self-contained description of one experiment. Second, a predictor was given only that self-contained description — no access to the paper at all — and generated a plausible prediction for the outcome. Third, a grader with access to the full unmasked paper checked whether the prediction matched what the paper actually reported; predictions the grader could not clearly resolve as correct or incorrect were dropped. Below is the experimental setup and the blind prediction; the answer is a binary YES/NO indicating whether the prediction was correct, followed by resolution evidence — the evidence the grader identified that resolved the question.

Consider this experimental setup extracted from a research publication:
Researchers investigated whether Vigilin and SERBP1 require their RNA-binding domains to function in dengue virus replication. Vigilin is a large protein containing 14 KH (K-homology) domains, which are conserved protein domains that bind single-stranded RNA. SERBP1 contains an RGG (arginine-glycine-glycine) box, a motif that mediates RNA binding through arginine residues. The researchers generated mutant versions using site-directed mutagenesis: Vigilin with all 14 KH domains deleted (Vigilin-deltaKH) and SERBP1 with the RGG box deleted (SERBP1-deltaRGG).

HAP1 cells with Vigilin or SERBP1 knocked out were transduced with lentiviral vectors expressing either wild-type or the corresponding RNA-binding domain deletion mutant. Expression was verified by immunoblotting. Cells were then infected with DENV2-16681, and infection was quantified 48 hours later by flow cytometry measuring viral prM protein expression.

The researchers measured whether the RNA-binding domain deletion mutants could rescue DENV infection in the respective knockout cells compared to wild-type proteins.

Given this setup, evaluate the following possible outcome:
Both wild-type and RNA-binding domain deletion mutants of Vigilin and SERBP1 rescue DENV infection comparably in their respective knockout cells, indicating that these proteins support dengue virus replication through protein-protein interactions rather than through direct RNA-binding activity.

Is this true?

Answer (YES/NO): NO